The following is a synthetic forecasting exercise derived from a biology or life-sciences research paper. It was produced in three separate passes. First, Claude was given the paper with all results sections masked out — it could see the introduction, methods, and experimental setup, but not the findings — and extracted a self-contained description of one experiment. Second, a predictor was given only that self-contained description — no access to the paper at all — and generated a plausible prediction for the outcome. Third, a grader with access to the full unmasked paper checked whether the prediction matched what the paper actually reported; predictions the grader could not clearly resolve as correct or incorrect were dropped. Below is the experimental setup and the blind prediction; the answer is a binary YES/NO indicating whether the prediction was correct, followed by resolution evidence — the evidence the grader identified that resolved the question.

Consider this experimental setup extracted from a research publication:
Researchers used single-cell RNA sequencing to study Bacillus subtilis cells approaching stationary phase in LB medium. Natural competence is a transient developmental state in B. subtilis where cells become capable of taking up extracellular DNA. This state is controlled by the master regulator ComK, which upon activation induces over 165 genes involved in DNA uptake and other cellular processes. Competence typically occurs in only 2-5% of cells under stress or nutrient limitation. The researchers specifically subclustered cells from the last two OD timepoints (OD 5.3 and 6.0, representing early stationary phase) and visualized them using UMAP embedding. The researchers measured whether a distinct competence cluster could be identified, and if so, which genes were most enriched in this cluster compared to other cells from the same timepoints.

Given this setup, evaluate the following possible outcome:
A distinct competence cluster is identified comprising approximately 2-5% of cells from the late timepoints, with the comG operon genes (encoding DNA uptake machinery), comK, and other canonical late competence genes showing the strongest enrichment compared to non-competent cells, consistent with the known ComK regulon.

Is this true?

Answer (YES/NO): NO